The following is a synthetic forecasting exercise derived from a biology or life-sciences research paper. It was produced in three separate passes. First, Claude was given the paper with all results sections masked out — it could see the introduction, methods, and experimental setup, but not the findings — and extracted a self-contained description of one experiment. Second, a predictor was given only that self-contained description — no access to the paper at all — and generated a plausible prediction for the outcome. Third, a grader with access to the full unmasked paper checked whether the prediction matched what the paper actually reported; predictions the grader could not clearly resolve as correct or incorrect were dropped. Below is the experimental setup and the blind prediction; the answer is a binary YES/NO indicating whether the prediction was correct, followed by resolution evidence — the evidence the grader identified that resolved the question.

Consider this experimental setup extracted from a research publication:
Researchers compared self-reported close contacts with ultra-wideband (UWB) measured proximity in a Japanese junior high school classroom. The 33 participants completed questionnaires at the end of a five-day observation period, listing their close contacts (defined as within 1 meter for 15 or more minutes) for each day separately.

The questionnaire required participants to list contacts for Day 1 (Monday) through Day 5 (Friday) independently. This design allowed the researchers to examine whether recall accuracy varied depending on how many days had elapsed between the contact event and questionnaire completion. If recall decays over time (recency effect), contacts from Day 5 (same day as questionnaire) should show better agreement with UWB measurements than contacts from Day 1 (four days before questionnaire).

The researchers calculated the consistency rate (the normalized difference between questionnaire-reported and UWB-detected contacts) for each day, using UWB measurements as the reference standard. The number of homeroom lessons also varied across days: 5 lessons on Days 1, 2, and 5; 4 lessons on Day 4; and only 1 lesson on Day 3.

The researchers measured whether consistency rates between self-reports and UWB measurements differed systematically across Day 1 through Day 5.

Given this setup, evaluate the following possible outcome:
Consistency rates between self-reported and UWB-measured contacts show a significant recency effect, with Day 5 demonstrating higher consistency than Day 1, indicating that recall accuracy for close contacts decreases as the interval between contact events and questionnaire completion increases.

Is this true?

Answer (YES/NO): NO